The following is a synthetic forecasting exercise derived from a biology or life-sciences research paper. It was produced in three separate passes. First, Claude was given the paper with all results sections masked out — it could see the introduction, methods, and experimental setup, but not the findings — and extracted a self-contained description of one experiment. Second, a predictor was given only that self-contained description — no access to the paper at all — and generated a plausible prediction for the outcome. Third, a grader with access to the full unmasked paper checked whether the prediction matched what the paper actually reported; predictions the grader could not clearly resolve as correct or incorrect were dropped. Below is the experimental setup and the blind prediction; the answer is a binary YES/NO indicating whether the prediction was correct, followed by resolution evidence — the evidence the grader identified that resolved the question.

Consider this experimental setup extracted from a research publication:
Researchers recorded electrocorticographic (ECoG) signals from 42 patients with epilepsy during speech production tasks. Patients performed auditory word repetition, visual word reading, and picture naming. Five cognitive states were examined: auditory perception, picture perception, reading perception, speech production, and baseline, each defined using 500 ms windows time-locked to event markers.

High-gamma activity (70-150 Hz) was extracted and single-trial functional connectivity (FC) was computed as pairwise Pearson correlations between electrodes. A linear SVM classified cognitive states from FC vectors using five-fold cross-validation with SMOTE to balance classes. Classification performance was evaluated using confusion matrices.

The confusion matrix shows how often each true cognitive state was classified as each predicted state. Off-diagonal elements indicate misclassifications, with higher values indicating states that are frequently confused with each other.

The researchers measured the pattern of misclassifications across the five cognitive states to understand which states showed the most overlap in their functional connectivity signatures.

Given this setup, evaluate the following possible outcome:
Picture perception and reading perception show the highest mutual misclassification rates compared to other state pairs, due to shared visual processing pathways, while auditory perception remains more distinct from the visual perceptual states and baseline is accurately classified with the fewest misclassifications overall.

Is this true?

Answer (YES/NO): NO